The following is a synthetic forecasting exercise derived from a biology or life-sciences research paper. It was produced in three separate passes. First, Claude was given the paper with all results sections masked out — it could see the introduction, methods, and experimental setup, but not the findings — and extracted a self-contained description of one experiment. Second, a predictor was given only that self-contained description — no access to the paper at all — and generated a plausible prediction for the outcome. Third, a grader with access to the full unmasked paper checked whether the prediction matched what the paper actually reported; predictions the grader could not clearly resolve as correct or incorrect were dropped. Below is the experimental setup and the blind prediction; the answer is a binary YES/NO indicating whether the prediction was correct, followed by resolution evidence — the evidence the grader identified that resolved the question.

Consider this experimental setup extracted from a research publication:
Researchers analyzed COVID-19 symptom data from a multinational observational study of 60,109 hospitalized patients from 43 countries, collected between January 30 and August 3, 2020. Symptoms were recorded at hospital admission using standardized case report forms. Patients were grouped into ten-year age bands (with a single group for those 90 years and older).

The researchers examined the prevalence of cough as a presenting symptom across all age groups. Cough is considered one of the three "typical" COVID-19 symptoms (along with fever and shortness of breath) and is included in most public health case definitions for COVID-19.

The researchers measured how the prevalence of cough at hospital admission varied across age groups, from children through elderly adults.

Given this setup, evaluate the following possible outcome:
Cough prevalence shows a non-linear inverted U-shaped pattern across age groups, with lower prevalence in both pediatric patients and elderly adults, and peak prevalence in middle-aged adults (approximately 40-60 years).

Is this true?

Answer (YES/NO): YES